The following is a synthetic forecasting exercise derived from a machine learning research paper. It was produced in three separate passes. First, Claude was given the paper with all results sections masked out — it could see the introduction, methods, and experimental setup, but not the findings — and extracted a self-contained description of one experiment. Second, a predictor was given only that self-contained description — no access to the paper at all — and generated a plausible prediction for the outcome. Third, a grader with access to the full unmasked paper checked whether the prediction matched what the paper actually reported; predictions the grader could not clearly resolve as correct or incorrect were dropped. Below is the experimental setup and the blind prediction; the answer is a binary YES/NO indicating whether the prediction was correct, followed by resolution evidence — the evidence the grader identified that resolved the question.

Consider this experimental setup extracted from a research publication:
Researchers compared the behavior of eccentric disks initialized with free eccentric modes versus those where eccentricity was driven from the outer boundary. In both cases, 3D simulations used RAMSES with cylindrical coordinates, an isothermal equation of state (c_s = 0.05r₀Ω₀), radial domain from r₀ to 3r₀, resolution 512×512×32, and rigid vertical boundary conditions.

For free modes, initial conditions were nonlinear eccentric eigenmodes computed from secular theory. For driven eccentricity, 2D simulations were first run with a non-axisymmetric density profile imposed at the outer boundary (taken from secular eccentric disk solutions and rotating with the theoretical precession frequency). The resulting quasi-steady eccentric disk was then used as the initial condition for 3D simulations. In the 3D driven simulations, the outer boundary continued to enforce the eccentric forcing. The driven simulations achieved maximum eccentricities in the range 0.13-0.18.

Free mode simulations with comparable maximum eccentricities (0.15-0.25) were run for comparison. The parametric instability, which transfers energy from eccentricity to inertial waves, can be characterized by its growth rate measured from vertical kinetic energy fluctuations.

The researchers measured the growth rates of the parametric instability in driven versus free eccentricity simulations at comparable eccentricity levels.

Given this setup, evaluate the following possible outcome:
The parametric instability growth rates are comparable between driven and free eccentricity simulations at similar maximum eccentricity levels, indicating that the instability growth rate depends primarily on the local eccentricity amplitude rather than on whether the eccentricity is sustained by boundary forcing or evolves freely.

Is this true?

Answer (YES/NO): NO